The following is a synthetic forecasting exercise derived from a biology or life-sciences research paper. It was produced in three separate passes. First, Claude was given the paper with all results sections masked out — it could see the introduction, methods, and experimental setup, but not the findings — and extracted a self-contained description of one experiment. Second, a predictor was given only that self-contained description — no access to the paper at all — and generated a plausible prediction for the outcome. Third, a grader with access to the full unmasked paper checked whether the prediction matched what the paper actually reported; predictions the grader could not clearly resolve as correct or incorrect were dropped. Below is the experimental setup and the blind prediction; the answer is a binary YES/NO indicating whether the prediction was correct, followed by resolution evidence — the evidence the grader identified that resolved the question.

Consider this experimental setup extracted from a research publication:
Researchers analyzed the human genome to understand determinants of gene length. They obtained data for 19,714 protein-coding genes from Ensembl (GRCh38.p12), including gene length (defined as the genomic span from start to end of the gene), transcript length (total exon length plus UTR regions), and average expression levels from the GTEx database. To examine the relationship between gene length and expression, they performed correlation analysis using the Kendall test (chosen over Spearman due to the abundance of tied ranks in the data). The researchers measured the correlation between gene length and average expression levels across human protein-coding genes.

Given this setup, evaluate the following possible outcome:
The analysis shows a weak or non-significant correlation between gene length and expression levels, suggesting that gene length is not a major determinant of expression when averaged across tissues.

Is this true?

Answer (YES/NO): YES